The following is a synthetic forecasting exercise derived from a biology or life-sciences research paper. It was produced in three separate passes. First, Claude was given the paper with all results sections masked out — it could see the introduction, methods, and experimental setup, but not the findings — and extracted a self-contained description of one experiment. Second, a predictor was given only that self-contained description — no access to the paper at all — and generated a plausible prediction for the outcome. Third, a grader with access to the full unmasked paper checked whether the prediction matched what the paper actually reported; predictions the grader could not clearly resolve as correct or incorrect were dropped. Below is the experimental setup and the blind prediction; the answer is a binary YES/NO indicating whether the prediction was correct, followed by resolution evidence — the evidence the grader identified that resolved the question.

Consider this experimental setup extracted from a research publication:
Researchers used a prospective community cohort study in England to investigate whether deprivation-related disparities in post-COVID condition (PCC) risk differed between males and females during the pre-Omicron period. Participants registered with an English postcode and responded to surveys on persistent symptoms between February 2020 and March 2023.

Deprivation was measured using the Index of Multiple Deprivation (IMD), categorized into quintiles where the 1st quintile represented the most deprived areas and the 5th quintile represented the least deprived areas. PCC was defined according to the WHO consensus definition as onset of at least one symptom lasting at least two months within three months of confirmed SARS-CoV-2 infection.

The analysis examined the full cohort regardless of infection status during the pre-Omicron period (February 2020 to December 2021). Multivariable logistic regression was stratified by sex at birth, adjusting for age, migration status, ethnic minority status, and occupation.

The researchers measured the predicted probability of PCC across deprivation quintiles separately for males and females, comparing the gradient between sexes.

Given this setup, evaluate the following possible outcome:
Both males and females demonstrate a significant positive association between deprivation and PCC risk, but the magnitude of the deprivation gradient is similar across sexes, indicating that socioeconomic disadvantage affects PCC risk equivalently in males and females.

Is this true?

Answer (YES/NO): NO